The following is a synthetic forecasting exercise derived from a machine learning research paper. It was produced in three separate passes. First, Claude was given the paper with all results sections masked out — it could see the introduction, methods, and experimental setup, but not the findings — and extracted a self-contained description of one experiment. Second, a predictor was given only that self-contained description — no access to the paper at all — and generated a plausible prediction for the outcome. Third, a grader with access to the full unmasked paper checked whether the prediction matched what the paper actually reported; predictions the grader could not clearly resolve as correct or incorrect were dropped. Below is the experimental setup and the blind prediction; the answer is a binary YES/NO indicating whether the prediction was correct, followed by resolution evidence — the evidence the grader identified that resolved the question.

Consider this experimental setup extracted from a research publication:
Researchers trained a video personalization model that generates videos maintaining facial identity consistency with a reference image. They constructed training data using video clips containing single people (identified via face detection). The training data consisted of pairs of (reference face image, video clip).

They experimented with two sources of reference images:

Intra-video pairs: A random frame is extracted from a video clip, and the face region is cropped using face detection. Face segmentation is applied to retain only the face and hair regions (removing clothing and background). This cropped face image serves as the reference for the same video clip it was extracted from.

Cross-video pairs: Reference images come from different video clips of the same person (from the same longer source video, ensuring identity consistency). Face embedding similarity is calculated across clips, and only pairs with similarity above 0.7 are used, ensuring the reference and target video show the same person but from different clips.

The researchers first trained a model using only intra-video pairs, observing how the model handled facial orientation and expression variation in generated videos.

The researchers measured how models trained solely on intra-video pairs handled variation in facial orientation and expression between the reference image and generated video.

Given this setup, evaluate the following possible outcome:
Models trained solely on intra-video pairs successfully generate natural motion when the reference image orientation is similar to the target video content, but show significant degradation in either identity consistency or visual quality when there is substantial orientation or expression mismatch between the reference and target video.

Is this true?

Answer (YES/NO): NO